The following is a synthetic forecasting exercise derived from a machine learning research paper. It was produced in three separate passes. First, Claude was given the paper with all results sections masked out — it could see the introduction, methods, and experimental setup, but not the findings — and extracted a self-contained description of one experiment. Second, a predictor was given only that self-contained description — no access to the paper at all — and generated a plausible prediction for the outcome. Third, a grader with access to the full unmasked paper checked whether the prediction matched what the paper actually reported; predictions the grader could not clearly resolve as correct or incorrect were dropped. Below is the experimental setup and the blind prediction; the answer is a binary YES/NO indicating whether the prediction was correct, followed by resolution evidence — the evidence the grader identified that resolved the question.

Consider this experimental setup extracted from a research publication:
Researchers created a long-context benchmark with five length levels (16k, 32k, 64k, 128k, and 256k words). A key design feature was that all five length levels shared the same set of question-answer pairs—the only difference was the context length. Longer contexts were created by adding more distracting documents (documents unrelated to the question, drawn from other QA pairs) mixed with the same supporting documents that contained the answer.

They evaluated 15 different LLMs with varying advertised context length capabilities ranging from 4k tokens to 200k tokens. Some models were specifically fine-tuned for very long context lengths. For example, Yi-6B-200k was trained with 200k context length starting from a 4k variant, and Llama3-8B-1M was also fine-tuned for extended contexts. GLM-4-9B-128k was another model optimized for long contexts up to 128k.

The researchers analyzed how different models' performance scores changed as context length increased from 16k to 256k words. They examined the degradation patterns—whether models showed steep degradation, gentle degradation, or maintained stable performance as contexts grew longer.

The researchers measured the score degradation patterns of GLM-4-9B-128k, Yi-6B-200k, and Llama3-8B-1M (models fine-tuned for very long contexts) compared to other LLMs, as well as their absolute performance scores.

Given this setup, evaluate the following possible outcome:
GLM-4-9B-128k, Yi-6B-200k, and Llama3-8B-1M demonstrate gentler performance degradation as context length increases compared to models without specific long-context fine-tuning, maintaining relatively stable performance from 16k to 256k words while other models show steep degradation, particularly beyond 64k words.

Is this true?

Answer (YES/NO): NO